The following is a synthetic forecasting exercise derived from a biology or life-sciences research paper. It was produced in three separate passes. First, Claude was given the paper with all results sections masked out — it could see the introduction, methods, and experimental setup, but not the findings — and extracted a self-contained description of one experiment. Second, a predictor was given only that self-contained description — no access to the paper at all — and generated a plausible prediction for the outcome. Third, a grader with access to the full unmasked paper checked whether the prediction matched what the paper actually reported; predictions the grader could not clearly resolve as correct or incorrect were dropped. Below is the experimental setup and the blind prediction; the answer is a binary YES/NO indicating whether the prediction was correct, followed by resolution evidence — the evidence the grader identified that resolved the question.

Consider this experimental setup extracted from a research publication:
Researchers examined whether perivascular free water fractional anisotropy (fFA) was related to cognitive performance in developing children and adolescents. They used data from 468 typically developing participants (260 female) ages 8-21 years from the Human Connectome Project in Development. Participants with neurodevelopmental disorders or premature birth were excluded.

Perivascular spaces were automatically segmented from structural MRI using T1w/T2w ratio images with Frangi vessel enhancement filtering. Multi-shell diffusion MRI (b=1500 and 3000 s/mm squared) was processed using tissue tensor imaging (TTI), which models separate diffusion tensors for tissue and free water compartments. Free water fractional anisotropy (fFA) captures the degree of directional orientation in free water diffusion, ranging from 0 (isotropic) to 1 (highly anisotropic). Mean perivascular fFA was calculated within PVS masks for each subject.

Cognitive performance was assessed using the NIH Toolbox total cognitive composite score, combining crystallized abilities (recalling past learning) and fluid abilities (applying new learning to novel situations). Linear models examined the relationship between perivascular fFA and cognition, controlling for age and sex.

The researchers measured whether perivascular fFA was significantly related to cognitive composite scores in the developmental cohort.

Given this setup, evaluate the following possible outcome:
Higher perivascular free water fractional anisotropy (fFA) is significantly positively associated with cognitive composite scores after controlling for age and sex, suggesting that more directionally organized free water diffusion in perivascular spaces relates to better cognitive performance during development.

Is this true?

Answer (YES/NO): NO